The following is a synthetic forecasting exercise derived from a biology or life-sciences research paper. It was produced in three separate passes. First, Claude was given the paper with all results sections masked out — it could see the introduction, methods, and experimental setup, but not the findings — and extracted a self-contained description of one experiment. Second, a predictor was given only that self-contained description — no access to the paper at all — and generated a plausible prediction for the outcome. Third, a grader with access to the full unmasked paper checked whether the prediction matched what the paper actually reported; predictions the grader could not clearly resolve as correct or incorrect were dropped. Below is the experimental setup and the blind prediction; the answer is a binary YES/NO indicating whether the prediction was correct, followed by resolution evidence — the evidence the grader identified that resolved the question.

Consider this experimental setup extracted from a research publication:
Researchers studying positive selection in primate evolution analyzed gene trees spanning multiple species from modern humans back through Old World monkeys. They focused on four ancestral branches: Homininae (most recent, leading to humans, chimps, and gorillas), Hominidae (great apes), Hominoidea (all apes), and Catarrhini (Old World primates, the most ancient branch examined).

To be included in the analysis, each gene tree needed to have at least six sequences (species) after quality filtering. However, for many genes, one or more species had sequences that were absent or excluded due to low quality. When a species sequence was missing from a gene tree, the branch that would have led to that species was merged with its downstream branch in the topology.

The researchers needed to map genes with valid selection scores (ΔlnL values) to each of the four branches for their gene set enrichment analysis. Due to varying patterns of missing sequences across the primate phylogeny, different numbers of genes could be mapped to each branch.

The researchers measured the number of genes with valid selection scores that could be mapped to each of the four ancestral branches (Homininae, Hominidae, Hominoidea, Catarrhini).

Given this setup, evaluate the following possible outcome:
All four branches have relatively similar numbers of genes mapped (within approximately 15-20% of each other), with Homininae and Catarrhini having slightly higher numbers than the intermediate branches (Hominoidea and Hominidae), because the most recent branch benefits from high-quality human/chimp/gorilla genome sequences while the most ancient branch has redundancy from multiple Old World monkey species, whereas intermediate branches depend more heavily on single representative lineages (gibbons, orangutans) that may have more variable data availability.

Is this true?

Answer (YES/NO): NO